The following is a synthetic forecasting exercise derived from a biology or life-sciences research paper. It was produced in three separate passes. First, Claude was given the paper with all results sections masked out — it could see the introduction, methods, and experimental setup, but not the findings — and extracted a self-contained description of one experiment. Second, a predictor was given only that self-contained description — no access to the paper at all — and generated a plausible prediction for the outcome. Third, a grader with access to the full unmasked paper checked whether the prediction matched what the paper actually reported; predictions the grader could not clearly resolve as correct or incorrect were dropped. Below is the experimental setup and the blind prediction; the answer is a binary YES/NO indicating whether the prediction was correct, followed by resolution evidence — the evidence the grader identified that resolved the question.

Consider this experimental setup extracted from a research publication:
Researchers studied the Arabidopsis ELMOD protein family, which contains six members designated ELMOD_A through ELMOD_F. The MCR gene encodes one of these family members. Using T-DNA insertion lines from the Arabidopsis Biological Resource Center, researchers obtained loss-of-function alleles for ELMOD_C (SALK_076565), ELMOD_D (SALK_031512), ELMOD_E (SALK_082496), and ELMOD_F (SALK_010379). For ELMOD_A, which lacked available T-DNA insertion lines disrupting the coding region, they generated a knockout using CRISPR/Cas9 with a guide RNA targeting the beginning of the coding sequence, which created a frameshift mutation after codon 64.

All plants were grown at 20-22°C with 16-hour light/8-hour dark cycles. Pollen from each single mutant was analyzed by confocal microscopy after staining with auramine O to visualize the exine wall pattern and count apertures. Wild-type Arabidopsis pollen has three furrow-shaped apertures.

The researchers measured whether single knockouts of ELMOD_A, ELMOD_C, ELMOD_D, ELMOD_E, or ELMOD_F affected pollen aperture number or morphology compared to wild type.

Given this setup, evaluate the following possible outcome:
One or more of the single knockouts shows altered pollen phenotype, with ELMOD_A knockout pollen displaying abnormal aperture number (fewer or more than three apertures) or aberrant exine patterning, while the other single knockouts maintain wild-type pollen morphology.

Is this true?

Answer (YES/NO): NO